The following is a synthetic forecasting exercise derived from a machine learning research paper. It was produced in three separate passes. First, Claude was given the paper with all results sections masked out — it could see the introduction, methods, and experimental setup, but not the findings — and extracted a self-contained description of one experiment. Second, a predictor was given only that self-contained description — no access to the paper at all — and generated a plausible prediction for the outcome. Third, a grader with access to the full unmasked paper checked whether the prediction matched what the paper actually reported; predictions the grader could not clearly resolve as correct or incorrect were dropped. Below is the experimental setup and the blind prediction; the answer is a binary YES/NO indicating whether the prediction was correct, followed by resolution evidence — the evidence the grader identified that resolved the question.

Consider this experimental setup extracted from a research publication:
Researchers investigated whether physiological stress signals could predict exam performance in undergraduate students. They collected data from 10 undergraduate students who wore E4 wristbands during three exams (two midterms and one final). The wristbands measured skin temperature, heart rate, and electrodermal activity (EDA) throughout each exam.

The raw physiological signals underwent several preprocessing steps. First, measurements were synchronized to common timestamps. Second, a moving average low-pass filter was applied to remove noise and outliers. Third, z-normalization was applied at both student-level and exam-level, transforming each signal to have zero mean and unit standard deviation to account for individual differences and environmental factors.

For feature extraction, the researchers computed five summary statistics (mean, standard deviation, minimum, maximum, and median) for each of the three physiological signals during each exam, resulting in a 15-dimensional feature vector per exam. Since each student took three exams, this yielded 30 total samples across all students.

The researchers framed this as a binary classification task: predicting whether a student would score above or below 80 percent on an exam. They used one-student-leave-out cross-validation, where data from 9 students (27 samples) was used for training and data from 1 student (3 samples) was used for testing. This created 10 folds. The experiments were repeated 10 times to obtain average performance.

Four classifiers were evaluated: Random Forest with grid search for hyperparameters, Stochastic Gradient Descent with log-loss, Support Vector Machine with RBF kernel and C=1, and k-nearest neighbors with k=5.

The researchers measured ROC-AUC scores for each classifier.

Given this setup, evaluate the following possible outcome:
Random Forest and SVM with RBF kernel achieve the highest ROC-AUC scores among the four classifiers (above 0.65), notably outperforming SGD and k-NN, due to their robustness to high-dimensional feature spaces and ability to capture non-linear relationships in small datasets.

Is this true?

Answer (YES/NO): NO